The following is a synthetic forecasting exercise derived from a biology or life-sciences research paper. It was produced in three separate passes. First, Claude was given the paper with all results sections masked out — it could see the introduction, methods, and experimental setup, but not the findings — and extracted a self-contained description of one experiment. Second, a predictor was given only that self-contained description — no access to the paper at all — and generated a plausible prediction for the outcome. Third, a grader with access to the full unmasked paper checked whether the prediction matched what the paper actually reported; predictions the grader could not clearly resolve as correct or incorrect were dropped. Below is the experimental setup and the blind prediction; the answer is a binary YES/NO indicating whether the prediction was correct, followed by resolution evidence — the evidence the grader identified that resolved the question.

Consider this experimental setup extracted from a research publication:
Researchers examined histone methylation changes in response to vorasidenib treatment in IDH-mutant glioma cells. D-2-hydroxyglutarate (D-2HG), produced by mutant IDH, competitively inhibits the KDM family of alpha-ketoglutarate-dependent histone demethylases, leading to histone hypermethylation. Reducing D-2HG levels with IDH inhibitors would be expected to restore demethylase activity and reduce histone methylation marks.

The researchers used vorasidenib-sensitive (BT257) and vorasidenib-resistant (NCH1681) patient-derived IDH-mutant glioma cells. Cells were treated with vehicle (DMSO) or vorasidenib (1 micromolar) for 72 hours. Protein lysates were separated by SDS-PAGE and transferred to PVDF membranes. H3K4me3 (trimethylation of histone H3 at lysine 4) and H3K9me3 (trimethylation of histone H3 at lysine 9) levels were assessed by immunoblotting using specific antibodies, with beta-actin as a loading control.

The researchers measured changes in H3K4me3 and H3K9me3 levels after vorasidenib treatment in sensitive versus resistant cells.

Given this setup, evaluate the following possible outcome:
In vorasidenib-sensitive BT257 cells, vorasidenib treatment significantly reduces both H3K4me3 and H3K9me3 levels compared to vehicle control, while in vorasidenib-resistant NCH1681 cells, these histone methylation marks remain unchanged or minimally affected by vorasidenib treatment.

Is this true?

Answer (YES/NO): YES